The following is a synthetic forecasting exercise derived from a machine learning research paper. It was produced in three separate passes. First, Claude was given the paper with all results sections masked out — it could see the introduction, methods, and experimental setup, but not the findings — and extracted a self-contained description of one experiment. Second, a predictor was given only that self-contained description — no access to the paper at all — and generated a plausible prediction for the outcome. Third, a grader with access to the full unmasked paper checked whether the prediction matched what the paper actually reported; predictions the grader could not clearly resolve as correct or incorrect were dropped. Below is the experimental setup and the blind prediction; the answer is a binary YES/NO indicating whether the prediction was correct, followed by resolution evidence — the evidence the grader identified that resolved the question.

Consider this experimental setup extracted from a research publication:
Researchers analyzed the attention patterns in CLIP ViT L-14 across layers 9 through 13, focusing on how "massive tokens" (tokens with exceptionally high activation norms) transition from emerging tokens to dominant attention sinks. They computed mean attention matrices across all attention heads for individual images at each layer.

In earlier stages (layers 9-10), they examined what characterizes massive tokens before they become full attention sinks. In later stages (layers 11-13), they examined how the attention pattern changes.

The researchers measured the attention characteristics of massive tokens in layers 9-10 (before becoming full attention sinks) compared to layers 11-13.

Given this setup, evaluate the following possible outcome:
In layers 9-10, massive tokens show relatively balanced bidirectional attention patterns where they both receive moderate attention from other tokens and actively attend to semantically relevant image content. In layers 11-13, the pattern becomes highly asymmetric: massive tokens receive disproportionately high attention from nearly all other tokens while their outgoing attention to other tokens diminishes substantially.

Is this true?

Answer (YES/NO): NO